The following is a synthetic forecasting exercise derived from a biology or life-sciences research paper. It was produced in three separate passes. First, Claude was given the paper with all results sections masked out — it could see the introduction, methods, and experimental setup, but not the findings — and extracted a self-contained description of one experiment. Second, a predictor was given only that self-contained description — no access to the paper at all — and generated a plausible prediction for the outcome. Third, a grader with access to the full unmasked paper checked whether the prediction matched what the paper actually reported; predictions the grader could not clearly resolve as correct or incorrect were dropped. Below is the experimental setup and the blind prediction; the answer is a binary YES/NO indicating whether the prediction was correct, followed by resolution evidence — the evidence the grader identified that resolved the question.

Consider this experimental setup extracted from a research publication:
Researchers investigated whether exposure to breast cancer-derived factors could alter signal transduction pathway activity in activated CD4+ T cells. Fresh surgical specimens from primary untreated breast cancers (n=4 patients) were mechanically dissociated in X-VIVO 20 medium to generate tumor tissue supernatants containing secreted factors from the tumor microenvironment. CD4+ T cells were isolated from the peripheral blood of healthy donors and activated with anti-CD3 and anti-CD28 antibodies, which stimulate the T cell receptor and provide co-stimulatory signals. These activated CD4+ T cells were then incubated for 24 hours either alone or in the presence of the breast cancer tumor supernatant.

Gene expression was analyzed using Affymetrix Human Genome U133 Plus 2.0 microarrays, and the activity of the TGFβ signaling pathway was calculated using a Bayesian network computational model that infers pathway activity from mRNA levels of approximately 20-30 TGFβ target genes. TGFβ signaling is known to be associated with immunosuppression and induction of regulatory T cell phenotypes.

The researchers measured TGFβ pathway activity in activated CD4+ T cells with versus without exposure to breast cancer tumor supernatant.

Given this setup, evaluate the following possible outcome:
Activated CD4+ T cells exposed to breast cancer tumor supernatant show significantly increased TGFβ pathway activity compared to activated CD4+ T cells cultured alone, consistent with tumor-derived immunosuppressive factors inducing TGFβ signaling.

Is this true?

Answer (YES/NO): YES